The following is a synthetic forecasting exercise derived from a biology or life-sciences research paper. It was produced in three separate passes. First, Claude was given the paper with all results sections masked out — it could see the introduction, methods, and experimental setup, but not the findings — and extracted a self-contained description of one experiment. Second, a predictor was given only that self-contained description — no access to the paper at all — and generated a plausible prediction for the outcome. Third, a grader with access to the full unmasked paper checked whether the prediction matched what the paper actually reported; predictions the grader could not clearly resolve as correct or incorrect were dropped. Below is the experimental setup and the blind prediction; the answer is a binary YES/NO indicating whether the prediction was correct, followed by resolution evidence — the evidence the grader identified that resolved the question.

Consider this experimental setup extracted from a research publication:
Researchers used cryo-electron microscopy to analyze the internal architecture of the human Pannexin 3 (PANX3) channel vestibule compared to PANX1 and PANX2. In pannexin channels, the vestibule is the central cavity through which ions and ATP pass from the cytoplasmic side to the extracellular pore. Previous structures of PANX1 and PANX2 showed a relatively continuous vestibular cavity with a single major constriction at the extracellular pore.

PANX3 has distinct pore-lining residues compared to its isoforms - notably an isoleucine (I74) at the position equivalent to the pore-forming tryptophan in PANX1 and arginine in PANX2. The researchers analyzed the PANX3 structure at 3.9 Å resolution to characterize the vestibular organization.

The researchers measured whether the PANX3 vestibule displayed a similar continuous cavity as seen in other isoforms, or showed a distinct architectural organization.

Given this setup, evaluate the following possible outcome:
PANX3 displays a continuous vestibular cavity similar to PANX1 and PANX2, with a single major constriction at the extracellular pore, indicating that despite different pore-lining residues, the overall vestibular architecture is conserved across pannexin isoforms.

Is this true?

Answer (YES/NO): NO